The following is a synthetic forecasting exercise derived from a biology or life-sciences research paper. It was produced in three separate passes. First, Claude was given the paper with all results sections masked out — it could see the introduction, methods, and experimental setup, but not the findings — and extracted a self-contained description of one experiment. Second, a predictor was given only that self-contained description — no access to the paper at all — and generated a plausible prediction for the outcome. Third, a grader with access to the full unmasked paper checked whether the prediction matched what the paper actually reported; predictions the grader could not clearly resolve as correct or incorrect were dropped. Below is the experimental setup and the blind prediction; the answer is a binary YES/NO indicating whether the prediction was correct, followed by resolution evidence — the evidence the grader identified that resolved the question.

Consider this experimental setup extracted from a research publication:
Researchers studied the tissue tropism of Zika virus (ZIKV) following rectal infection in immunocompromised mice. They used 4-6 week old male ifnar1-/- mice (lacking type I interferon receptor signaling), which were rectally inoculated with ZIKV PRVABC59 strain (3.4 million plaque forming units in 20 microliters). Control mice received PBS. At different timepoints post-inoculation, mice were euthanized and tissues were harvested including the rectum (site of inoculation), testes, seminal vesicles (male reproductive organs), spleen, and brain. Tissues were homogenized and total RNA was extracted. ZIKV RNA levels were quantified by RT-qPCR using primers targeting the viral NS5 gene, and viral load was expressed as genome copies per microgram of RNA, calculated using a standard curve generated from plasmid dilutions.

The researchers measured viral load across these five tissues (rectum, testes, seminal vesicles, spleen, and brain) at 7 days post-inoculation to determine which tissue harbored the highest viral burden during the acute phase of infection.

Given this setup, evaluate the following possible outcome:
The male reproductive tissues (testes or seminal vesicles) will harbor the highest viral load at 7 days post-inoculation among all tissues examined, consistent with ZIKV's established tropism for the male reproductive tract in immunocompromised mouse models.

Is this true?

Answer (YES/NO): NO